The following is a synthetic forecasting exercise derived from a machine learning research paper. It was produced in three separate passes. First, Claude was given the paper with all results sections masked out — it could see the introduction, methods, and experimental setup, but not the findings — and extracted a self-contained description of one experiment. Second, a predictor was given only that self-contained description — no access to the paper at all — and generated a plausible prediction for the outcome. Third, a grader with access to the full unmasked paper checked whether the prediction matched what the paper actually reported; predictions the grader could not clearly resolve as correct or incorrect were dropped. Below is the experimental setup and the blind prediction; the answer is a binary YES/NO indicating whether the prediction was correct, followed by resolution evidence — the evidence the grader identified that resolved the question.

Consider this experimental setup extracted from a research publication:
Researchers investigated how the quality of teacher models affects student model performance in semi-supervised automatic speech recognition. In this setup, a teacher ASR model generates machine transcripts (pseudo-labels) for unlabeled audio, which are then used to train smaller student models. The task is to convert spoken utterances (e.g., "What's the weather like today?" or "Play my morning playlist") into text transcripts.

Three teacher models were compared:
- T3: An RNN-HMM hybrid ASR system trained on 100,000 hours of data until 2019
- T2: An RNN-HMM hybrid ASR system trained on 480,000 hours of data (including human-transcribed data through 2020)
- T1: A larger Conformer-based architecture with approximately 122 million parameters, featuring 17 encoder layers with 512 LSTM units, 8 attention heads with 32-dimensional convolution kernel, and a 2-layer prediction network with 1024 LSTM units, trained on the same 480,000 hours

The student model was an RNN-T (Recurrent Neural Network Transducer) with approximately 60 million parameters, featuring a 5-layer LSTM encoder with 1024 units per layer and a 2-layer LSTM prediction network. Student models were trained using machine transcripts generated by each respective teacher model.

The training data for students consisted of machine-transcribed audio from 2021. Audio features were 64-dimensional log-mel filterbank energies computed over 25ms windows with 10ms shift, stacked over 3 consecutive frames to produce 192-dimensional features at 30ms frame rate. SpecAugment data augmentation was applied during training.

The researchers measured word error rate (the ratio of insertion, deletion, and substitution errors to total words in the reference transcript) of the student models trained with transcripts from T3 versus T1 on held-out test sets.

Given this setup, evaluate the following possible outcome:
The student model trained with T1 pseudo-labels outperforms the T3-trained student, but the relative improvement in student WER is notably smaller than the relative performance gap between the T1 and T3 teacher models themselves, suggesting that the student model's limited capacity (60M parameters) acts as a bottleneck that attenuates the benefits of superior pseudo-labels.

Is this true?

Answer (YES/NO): YES